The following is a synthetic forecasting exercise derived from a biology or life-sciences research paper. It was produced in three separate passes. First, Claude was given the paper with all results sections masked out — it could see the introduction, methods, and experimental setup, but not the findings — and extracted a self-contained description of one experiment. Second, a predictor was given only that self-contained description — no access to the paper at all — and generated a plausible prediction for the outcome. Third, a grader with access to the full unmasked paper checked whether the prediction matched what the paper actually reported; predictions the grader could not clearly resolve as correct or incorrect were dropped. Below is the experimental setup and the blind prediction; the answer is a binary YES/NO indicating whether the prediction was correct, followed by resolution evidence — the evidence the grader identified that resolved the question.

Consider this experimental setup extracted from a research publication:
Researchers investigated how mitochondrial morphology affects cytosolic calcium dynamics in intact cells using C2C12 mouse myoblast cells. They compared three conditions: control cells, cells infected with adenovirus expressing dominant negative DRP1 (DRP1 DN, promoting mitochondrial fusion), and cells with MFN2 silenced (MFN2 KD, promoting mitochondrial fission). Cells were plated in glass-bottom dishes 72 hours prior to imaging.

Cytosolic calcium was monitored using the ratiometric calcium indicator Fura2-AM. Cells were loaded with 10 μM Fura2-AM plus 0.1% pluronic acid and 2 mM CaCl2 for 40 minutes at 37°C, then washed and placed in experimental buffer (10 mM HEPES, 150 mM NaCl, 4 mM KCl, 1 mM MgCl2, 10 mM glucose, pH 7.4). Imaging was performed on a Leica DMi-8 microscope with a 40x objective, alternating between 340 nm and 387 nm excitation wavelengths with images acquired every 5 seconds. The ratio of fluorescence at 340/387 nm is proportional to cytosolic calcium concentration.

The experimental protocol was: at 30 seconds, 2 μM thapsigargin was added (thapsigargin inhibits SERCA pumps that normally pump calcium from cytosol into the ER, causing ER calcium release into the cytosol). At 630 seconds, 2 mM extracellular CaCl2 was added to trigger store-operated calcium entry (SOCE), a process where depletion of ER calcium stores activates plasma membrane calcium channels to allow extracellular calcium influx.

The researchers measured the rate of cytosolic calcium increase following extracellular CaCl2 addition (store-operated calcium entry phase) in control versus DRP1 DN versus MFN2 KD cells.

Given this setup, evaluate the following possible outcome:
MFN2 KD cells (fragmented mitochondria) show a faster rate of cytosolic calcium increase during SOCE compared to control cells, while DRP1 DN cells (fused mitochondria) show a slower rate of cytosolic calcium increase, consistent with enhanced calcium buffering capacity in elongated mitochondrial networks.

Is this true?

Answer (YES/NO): NO